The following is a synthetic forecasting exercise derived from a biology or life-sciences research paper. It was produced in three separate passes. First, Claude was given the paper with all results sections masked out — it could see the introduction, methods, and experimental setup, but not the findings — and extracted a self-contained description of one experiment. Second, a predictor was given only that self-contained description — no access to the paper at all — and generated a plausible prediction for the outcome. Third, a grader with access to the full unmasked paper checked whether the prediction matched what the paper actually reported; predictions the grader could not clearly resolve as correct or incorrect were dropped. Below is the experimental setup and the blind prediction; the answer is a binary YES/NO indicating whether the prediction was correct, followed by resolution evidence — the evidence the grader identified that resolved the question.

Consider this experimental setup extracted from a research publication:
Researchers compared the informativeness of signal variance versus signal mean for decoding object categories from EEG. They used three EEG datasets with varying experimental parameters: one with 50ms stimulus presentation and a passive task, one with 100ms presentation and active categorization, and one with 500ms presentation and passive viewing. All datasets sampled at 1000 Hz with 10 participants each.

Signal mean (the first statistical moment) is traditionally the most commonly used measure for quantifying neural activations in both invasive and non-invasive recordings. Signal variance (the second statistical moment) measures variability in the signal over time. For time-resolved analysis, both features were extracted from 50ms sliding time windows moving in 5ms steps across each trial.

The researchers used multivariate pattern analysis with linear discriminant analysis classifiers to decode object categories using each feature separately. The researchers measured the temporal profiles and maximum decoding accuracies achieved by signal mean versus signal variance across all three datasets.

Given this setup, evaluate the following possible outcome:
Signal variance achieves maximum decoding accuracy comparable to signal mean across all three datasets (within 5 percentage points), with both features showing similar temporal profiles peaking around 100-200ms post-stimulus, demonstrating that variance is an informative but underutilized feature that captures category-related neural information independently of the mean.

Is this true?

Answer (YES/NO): NO